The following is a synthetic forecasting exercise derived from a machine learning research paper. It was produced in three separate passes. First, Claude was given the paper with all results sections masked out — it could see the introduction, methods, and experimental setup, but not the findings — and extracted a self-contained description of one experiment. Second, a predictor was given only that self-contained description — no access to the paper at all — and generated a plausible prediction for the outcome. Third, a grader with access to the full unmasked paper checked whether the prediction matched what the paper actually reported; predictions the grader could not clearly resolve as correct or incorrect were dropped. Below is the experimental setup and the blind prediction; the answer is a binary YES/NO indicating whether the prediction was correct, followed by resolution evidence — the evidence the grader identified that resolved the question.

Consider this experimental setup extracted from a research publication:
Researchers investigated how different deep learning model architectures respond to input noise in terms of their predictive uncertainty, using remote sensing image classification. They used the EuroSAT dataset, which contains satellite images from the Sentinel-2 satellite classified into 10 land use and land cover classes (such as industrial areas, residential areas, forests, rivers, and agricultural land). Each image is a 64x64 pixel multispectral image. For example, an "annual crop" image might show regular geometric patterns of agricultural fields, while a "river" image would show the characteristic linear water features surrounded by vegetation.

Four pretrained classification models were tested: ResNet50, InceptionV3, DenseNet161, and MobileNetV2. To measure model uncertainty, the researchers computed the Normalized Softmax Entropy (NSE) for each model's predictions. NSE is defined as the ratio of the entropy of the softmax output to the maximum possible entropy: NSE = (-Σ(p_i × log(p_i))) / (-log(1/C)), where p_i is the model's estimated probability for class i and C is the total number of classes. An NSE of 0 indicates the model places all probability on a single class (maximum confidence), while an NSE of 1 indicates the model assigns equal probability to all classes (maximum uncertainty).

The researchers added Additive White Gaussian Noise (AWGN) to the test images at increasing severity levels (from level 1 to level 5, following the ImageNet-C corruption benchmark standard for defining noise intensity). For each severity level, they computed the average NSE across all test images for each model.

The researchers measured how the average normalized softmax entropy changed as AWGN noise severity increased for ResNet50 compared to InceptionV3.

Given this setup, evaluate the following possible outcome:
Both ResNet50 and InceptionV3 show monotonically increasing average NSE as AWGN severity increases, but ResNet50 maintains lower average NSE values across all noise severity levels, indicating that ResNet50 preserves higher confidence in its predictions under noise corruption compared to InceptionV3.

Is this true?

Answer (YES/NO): NO